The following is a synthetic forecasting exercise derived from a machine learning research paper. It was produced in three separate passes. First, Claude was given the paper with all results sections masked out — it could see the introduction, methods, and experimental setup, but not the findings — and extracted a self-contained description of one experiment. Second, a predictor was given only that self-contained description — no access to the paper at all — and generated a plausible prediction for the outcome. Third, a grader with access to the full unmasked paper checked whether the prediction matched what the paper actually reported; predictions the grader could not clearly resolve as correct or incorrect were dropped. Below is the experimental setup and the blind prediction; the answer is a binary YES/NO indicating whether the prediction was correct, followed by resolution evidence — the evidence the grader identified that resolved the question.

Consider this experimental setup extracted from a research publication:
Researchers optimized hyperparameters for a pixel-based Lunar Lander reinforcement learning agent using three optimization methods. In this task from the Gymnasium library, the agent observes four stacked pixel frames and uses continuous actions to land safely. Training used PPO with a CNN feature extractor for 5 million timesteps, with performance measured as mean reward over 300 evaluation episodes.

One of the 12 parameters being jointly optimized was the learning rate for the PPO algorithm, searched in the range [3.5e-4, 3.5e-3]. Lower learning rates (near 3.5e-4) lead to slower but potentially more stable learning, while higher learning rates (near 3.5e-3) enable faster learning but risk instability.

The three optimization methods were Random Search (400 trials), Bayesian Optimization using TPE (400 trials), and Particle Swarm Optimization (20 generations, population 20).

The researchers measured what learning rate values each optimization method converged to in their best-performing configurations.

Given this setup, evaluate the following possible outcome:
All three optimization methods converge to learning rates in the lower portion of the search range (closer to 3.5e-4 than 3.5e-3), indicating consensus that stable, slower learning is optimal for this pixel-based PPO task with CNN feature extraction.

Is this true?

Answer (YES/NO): NO